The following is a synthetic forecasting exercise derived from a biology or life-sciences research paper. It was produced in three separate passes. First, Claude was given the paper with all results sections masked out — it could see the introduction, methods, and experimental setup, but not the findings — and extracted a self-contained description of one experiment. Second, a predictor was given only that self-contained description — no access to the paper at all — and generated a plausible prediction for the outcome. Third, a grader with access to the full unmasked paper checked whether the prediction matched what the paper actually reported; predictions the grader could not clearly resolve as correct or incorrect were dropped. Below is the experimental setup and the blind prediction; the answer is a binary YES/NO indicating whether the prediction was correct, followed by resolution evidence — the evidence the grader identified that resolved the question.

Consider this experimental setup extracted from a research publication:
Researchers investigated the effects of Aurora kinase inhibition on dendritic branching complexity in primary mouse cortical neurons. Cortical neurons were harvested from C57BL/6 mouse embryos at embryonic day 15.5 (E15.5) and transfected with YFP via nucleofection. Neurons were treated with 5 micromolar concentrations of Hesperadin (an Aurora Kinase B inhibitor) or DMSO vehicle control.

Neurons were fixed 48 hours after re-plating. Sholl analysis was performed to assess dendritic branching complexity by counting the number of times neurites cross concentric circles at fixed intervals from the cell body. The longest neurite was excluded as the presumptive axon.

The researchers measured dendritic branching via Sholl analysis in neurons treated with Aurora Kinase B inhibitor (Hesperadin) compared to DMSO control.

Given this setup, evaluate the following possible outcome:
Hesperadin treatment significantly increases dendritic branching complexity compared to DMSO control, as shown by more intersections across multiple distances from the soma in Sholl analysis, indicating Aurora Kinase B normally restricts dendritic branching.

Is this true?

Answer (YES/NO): NO